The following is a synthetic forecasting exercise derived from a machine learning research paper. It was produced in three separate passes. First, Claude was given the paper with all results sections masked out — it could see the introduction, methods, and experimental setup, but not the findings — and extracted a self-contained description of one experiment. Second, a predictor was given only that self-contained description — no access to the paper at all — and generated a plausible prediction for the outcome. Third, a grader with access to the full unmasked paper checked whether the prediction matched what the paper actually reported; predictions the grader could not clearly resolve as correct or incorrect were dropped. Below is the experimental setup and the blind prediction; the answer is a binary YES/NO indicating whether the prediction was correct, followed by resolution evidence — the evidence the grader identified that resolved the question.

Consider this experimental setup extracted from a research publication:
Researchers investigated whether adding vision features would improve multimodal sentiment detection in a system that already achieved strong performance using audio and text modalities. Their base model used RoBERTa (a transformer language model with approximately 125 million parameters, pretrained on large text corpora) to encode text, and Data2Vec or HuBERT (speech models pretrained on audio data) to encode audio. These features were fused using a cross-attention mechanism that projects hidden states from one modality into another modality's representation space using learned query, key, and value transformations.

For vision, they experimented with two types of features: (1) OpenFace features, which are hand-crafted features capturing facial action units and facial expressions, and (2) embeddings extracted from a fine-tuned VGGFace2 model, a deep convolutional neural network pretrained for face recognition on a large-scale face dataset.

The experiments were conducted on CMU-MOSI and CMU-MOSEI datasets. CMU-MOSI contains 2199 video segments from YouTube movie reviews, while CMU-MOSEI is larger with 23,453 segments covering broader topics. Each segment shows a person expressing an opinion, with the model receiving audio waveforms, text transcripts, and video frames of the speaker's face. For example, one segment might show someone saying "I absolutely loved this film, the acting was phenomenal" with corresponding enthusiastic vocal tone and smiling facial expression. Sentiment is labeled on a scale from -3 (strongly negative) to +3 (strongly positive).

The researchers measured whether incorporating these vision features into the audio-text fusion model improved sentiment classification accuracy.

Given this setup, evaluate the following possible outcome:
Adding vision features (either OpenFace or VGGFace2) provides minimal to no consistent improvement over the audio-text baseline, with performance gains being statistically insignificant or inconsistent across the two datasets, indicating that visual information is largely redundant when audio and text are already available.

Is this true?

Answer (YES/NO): YES